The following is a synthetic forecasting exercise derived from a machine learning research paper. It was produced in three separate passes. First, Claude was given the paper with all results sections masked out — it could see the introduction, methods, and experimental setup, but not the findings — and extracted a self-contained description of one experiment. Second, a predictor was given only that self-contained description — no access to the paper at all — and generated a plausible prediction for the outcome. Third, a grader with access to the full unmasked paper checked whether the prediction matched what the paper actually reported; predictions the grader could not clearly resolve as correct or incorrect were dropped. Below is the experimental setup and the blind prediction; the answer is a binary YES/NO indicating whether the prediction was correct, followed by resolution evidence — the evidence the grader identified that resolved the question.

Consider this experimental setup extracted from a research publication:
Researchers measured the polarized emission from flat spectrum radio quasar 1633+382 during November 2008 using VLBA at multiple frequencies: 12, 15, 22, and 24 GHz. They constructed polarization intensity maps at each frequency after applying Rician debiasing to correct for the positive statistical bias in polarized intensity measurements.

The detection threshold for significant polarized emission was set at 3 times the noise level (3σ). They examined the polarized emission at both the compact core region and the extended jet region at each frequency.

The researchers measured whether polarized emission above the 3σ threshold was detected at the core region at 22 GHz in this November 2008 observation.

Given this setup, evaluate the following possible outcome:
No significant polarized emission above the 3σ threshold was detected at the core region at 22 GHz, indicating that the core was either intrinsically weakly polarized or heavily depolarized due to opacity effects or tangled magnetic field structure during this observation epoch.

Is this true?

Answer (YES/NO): YES